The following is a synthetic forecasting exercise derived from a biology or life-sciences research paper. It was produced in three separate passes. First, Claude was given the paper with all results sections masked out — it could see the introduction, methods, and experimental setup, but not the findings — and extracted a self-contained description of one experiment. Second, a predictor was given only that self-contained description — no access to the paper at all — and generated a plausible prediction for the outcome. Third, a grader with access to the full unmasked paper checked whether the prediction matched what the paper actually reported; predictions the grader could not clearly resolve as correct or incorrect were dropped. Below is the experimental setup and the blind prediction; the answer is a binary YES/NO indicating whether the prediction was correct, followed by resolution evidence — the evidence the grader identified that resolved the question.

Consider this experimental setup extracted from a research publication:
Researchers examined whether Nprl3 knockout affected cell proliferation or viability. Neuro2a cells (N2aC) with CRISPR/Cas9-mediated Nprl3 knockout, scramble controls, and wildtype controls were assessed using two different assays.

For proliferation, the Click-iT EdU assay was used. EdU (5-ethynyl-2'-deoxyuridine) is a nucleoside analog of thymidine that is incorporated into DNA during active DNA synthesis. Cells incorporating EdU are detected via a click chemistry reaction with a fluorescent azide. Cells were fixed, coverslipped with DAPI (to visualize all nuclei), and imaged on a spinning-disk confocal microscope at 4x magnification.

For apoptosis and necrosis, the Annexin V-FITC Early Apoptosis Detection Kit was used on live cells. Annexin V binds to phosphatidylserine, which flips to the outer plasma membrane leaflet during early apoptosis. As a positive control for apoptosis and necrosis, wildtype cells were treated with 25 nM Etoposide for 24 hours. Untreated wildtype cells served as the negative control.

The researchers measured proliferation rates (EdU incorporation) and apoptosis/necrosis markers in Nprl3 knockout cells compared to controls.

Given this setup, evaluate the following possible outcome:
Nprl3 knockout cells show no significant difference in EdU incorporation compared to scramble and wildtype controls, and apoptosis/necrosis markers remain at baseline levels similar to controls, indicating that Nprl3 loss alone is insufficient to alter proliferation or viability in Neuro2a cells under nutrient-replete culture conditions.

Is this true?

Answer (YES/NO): YES